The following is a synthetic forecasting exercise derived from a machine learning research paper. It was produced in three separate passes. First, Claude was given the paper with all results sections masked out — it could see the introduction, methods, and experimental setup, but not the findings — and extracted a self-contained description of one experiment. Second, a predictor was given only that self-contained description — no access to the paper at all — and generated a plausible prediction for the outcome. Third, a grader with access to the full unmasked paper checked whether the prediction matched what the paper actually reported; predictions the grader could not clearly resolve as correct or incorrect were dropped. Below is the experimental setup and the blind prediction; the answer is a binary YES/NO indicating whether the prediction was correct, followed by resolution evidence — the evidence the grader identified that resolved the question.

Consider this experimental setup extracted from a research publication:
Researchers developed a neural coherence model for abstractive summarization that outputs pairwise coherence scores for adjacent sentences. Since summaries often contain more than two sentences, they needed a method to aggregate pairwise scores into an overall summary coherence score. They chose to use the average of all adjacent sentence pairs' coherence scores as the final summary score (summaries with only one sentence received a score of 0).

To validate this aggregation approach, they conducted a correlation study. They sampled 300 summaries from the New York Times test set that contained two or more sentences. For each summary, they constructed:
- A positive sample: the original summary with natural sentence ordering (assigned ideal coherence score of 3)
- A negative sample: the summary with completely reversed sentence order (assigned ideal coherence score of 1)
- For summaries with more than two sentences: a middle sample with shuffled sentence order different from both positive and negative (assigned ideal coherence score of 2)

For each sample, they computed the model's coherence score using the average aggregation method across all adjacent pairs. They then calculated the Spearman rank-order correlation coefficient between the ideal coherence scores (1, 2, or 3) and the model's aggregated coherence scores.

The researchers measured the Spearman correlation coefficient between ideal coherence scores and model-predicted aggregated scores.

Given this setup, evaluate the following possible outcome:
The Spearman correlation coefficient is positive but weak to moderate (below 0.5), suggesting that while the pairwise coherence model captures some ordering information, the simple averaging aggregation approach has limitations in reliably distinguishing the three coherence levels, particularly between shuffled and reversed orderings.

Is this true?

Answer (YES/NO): NO